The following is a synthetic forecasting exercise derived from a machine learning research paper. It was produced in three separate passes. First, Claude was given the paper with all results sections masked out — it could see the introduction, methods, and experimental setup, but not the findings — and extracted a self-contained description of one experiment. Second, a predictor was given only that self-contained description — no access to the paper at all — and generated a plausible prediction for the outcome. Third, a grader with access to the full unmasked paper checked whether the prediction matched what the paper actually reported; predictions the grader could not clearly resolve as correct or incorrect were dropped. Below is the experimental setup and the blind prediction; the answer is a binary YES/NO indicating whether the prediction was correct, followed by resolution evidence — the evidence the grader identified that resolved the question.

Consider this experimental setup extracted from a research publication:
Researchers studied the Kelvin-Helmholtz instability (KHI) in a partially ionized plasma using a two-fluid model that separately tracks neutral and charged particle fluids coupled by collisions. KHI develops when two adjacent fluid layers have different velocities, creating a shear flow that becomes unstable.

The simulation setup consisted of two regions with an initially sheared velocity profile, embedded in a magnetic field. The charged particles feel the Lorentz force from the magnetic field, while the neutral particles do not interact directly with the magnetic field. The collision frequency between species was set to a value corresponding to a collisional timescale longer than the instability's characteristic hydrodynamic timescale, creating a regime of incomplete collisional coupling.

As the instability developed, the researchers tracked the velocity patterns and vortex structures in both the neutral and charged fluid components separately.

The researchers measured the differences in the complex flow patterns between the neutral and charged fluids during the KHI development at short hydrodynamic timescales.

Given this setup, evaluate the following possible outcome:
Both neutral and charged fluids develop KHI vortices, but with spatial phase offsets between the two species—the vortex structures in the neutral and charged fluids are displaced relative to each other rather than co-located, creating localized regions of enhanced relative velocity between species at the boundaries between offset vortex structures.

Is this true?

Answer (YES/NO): NO